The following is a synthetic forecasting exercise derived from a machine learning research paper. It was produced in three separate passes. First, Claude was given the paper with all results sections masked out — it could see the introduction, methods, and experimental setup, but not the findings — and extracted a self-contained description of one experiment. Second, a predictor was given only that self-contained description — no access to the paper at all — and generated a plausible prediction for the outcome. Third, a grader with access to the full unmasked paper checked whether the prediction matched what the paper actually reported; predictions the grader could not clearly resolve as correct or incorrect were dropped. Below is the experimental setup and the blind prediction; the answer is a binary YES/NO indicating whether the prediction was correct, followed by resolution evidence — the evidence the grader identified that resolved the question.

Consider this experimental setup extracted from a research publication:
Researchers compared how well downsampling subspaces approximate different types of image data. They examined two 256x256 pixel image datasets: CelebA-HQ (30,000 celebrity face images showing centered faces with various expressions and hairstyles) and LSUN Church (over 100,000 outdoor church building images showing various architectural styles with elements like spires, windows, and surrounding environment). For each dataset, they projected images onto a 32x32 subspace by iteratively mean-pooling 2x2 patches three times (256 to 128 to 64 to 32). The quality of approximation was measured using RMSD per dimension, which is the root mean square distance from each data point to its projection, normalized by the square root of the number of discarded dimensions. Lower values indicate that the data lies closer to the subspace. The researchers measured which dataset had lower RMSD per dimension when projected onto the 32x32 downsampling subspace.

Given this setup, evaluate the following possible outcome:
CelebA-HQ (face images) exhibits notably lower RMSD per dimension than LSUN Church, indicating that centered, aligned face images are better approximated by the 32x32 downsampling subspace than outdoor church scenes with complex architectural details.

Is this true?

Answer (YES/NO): YES